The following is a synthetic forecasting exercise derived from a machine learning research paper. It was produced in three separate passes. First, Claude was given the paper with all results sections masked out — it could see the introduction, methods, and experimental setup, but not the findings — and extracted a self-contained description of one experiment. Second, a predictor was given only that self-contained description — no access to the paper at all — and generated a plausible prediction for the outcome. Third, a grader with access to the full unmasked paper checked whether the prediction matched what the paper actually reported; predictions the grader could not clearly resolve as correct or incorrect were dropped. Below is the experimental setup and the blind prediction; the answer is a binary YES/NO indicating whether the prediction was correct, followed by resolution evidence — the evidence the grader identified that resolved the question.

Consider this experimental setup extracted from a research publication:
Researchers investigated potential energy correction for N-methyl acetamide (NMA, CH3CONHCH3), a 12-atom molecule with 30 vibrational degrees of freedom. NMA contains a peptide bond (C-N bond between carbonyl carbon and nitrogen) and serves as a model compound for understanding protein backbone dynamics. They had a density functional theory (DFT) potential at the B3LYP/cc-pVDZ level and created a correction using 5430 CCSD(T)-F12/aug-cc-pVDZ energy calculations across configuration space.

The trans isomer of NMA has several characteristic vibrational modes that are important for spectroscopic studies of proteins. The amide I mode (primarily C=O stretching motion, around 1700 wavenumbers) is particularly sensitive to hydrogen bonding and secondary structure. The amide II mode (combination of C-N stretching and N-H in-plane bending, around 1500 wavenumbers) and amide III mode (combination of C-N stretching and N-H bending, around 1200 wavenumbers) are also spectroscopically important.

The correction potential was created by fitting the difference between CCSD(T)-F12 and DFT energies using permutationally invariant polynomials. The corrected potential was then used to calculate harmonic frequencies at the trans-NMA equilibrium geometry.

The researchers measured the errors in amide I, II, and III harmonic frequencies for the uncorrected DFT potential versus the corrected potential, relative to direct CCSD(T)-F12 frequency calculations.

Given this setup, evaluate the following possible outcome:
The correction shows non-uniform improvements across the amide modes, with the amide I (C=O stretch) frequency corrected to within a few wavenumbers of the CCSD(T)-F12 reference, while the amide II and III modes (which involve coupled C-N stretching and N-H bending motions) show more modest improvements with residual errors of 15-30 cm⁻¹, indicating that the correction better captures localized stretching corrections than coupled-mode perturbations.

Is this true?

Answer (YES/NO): NO